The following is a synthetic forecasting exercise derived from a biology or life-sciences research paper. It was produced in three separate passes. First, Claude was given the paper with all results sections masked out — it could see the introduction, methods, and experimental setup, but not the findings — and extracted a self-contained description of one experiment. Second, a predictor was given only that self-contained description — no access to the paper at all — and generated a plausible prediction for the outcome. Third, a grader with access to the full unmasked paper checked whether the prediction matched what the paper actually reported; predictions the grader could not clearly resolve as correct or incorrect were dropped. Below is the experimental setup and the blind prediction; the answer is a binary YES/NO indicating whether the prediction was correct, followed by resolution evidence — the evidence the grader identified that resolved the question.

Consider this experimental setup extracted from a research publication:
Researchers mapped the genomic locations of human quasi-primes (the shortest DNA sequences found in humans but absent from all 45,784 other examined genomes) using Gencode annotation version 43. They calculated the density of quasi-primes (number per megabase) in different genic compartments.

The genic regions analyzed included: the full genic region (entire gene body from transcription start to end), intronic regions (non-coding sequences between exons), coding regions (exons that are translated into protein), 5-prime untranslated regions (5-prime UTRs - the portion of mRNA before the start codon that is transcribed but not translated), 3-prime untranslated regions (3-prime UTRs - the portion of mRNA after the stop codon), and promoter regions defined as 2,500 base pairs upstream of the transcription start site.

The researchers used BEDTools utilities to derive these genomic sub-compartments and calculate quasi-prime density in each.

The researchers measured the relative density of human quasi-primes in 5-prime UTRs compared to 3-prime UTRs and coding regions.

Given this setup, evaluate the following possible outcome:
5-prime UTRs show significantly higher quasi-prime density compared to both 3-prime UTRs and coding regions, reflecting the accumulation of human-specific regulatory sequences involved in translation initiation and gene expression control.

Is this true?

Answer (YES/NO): YES